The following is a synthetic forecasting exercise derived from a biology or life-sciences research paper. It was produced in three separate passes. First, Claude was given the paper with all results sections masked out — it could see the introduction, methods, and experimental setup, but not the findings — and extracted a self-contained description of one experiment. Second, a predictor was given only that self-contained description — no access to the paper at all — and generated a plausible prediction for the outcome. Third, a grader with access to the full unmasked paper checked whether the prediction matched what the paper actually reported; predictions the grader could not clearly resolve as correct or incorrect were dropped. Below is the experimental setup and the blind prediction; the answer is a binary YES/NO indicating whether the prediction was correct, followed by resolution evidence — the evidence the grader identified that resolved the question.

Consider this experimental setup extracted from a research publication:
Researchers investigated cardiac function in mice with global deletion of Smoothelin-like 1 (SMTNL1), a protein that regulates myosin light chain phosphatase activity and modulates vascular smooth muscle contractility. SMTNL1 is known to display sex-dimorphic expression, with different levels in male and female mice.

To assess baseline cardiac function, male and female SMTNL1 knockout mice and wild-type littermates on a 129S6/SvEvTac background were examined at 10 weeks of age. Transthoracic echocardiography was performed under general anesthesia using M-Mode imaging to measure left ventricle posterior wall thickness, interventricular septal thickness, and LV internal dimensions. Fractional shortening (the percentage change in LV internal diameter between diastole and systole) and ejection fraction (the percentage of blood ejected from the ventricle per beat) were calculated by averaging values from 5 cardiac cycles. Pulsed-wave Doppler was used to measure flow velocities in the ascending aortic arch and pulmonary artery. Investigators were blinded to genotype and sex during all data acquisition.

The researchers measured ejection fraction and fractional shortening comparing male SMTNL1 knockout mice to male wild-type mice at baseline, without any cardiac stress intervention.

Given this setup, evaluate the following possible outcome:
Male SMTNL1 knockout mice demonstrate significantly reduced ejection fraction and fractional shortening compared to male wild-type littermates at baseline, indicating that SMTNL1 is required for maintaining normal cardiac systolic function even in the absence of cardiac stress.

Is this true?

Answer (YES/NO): NO